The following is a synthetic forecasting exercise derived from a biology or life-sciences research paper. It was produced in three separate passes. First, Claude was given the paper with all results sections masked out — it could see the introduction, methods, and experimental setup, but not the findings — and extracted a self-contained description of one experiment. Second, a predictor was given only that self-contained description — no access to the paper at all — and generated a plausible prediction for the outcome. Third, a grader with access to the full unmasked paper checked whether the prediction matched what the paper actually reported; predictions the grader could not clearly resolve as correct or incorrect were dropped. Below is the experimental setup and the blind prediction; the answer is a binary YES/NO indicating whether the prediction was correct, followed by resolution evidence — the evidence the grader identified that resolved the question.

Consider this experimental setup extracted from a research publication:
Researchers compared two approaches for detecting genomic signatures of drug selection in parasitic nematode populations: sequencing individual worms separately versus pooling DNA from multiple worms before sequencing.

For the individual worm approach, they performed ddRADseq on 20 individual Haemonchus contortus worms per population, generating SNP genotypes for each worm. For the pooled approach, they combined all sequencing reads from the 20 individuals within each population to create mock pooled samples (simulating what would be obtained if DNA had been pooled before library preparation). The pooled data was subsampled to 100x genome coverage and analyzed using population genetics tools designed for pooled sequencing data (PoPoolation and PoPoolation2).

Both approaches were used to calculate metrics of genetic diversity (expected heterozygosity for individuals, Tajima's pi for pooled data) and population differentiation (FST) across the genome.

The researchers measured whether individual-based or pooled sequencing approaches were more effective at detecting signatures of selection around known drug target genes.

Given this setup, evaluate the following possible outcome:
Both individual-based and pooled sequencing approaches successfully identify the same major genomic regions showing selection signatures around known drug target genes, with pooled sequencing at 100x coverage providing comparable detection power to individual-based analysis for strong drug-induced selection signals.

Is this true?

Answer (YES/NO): NO